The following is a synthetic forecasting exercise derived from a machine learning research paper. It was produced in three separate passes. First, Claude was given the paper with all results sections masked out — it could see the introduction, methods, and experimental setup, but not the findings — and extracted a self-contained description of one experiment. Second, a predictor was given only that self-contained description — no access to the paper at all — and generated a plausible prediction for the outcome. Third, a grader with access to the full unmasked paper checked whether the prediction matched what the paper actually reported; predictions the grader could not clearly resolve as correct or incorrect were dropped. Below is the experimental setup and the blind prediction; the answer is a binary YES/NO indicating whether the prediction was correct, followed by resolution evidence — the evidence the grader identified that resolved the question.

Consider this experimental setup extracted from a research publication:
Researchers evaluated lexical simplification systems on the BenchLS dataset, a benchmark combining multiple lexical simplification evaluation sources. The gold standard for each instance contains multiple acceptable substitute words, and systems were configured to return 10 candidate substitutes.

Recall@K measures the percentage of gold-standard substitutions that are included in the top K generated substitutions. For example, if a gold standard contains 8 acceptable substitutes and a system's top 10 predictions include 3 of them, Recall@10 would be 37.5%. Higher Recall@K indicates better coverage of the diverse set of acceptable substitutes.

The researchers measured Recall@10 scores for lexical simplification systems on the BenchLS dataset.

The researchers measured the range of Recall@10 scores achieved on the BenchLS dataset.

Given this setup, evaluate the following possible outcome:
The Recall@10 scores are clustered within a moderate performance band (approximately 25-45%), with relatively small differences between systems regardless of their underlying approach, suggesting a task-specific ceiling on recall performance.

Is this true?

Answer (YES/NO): NO